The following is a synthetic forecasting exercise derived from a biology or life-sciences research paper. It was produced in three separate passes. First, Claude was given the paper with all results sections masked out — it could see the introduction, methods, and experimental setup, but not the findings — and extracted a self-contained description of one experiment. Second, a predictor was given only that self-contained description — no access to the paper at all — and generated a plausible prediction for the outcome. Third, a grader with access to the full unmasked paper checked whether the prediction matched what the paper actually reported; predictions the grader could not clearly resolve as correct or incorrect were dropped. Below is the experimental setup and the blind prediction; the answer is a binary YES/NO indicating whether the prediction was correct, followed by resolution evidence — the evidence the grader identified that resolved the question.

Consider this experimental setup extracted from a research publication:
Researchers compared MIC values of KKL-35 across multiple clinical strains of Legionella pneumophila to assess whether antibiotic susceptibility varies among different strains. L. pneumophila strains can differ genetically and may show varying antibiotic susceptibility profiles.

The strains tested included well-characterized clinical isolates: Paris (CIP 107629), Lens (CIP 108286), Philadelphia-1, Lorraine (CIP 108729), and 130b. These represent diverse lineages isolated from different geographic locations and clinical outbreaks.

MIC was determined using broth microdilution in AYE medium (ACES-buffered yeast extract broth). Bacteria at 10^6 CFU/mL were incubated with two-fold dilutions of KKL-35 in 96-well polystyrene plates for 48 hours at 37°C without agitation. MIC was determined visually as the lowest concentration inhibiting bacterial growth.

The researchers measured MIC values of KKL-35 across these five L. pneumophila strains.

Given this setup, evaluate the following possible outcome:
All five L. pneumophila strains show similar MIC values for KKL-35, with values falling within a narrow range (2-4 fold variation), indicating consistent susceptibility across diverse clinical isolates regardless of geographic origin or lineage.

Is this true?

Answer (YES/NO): YES